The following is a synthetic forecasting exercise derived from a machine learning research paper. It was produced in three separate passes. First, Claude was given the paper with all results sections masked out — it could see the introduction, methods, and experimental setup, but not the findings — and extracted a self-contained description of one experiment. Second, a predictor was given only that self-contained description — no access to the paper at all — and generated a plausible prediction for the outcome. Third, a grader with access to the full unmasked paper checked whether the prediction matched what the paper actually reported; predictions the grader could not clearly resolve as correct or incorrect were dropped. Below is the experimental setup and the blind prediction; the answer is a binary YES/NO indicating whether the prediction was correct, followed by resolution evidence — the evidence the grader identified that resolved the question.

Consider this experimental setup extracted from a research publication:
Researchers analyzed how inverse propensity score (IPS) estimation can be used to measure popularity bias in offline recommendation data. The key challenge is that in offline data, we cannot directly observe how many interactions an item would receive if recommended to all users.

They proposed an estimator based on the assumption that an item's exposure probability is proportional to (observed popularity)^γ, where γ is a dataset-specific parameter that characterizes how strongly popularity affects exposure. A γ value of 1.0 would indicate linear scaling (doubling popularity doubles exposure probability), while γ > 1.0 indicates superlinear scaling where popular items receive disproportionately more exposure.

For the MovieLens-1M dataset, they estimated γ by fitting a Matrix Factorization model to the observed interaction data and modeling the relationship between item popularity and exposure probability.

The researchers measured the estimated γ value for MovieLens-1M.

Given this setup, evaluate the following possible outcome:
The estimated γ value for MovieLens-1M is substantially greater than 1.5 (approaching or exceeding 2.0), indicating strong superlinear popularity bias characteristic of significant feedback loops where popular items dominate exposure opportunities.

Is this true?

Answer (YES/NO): YES